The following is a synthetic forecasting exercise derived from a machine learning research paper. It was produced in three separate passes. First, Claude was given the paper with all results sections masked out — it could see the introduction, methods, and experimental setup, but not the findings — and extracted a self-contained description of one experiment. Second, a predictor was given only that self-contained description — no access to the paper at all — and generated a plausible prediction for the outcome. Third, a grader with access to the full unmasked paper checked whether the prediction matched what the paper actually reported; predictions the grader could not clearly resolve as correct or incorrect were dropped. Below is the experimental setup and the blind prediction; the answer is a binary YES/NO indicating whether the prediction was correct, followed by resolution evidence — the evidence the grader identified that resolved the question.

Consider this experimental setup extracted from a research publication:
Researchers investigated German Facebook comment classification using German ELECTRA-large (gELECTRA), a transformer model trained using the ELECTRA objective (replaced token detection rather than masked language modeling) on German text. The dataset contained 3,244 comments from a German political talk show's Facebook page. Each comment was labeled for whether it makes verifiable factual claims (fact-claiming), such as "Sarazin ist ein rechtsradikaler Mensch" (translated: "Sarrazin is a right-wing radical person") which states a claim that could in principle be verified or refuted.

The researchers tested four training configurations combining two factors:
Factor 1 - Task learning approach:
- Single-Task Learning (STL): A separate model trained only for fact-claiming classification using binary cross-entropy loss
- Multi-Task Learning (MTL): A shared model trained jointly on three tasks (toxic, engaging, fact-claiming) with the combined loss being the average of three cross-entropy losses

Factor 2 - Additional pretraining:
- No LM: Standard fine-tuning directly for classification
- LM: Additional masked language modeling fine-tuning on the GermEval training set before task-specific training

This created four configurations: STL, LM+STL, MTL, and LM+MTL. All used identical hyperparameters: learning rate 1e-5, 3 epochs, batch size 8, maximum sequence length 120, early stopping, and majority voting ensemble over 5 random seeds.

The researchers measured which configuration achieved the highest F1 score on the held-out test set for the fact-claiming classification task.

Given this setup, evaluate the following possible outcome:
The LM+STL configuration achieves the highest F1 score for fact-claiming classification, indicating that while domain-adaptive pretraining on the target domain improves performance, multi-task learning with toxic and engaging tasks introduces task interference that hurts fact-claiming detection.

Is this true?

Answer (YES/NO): NO